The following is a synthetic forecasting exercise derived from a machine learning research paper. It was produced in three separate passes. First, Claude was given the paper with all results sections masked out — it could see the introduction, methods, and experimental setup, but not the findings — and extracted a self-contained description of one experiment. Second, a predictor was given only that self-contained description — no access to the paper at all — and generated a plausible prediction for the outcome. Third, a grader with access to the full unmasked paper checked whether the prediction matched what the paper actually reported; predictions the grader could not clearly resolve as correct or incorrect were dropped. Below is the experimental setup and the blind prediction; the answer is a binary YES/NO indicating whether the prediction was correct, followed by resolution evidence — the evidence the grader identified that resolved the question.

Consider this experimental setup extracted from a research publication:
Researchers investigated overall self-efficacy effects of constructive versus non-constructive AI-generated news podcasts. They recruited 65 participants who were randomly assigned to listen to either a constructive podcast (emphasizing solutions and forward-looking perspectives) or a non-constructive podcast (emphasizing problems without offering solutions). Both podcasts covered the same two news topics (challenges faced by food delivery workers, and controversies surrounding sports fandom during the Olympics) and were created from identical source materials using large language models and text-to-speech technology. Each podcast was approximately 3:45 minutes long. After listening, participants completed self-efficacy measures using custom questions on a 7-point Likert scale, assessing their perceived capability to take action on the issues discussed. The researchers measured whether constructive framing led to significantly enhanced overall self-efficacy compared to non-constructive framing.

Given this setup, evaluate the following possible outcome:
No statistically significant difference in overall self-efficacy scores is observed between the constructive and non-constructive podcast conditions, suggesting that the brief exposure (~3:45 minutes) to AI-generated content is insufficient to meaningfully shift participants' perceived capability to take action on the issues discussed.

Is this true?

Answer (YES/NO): NO